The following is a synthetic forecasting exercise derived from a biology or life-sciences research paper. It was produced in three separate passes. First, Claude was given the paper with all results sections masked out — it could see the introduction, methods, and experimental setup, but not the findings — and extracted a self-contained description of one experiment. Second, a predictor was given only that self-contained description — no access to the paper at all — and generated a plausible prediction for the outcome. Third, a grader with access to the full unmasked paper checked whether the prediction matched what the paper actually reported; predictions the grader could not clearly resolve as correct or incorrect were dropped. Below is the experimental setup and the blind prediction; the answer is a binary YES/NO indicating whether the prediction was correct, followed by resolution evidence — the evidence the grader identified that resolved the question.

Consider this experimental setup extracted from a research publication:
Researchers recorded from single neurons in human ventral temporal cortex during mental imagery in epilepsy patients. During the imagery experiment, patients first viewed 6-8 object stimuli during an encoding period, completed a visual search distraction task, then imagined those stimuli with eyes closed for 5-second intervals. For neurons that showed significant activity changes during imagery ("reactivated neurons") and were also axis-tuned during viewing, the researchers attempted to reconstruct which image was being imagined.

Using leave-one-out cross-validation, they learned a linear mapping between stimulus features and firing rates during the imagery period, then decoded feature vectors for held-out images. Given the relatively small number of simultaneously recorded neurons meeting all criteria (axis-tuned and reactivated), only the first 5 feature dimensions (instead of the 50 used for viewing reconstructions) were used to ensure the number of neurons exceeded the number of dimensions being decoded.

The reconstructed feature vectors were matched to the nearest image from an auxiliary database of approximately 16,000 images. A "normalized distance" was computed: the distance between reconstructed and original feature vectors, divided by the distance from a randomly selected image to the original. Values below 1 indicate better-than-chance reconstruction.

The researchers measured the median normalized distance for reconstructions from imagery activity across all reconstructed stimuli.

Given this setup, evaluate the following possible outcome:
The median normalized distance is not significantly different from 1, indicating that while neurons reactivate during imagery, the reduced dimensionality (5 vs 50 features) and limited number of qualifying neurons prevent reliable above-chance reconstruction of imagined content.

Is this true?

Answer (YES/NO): NO